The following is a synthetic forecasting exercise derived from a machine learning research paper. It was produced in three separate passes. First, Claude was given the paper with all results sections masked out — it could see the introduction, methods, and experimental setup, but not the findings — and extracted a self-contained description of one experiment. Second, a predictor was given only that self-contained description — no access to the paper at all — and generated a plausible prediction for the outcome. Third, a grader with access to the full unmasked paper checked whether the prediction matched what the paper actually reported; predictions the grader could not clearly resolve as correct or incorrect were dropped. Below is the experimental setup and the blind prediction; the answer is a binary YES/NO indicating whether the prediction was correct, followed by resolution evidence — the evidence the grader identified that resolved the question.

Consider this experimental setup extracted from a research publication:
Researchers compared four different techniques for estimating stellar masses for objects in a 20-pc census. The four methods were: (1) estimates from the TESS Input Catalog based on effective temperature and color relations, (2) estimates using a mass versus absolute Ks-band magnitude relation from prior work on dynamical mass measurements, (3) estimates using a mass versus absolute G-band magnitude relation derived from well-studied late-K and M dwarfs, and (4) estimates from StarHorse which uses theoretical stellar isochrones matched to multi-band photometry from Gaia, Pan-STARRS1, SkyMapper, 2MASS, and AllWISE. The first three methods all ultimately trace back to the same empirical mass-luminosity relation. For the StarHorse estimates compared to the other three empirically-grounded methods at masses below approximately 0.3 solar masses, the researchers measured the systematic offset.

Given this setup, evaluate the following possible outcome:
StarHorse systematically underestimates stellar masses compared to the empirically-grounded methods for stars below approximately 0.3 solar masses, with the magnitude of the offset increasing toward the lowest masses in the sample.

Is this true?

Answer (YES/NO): NO